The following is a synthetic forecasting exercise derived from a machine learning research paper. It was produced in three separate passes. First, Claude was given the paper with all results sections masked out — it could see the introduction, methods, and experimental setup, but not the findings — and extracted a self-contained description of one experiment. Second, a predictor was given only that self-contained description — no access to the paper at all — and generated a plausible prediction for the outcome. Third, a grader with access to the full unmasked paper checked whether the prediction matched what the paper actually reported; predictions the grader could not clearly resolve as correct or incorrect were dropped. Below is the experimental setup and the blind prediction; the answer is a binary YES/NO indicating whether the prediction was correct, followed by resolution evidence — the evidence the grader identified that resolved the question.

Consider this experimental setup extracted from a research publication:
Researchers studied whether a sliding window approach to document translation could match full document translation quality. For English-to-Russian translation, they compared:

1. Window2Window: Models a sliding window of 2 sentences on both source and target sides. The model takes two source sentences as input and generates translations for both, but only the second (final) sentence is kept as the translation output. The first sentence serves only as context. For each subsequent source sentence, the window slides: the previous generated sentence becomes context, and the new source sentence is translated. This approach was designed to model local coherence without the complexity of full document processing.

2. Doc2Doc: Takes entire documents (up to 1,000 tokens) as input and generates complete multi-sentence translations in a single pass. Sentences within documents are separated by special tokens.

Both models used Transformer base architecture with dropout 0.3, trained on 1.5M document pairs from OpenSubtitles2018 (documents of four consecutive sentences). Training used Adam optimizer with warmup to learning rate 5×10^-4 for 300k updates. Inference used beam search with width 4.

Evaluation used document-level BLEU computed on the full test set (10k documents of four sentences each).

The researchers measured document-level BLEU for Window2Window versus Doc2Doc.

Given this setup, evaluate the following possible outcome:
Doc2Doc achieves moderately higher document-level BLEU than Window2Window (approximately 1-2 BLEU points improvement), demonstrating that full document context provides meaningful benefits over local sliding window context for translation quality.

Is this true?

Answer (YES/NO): NO